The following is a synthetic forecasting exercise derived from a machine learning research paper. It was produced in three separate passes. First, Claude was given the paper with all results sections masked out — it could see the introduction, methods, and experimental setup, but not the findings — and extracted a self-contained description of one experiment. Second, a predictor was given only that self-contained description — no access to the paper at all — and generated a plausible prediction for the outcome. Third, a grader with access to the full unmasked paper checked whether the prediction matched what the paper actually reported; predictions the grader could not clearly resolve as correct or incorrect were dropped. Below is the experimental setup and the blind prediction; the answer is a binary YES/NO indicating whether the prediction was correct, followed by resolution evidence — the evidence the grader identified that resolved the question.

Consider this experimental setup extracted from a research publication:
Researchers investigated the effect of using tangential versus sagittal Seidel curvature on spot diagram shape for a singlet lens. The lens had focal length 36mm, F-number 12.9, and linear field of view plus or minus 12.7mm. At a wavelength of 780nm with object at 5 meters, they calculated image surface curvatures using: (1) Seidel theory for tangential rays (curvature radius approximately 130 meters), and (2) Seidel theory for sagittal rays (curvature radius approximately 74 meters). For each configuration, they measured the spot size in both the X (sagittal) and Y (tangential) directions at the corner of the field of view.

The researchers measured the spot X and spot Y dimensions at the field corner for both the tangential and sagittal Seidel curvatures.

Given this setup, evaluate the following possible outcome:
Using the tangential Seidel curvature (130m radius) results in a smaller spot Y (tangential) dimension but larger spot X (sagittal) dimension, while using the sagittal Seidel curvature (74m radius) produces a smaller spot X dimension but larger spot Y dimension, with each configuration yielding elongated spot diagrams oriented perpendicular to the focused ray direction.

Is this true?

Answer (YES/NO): YES